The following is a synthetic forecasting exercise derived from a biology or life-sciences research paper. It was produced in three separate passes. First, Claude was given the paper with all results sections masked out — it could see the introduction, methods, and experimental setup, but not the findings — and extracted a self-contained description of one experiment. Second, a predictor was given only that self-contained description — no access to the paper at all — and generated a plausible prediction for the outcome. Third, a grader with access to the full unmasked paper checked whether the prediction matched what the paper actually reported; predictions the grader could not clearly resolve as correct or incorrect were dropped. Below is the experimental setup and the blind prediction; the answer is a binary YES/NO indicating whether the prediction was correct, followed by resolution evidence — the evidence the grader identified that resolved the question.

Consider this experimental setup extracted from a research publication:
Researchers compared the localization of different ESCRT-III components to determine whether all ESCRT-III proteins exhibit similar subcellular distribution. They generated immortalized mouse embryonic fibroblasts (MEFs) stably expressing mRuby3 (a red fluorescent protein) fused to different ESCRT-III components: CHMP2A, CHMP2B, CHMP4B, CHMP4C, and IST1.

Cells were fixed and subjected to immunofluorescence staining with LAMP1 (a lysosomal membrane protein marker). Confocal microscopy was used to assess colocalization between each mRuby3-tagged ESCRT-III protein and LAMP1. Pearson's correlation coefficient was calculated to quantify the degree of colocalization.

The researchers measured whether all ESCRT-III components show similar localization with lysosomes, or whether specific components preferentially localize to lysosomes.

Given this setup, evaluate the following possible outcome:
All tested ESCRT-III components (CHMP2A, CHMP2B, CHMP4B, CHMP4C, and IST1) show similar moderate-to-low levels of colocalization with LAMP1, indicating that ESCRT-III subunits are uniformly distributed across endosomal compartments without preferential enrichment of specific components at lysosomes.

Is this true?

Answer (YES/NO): NO